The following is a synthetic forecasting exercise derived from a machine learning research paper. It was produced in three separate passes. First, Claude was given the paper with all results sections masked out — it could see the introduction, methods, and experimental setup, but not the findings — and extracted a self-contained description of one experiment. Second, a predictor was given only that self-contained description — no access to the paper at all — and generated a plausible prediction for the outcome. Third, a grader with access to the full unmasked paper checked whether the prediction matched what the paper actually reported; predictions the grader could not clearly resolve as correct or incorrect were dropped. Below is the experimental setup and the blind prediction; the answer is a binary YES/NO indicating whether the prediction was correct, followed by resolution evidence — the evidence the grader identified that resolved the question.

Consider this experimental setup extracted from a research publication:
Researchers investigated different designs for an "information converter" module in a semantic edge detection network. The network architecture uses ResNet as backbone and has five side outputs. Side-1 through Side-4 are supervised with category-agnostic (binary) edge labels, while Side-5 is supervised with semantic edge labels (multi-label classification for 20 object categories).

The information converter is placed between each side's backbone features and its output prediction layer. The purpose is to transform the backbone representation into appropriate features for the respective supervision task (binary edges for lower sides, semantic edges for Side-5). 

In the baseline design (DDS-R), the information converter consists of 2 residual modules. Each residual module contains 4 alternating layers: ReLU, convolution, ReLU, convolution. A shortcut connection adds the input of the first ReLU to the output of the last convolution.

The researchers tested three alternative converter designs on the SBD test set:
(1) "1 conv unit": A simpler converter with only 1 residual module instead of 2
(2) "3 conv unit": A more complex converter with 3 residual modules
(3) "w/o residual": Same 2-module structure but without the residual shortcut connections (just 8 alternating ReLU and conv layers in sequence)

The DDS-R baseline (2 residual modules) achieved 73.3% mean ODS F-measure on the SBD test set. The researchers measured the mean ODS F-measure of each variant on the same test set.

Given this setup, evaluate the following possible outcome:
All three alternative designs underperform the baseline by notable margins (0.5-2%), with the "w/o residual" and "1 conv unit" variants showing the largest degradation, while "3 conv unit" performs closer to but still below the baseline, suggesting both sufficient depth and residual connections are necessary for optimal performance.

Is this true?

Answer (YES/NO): NO